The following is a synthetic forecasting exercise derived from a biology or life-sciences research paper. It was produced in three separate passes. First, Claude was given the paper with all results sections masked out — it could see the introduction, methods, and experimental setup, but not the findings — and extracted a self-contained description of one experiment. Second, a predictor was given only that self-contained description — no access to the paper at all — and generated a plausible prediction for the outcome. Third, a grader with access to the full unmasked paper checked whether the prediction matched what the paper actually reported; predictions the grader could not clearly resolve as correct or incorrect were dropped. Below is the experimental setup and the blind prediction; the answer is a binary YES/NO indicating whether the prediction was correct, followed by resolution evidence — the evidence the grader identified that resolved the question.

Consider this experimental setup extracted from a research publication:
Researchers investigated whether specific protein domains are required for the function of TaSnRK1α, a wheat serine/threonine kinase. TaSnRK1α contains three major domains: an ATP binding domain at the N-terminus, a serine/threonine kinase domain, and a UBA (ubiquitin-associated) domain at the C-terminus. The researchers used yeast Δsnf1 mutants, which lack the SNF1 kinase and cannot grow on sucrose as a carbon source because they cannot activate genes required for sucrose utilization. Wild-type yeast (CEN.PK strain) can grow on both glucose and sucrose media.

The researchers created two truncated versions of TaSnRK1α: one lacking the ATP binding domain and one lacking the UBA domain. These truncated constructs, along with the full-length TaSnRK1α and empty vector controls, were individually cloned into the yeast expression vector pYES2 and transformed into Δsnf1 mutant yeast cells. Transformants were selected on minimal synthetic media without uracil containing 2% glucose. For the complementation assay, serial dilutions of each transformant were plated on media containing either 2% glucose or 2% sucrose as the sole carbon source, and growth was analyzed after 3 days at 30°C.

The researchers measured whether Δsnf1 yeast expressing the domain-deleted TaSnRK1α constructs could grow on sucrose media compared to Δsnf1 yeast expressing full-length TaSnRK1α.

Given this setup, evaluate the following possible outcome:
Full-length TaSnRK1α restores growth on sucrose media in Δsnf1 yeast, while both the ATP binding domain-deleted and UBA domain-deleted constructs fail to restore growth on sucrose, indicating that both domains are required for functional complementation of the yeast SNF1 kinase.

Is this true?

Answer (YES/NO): YES